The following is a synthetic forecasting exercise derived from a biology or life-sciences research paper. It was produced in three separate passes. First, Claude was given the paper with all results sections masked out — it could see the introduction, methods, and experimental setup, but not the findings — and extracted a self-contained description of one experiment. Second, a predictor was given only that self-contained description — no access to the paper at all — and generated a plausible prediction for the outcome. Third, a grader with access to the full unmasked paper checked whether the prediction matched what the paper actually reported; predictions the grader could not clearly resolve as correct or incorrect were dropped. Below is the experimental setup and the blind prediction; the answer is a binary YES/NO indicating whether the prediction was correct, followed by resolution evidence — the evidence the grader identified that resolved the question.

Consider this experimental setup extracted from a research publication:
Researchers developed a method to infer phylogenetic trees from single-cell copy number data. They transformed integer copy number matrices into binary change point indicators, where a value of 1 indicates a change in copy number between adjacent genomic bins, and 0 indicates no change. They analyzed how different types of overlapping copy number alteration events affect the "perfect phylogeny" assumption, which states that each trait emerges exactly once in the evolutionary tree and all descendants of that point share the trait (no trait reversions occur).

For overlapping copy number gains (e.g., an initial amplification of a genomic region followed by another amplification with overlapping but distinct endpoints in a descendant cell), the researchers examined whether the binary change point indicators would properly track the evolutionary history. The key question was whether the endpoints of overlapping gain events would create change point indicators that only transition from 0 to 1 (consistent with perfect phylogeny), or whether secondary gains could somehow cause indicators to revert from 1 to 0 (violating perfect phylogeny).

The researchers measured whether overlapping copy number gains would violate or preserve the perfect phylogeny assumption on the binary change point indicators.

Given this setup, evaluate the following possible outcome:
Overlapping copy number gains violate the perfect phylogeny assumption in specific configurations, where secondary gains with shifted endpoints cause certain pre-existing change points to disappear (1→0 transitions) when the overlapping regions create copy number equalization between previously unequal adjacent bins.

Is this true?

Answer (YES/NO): NO